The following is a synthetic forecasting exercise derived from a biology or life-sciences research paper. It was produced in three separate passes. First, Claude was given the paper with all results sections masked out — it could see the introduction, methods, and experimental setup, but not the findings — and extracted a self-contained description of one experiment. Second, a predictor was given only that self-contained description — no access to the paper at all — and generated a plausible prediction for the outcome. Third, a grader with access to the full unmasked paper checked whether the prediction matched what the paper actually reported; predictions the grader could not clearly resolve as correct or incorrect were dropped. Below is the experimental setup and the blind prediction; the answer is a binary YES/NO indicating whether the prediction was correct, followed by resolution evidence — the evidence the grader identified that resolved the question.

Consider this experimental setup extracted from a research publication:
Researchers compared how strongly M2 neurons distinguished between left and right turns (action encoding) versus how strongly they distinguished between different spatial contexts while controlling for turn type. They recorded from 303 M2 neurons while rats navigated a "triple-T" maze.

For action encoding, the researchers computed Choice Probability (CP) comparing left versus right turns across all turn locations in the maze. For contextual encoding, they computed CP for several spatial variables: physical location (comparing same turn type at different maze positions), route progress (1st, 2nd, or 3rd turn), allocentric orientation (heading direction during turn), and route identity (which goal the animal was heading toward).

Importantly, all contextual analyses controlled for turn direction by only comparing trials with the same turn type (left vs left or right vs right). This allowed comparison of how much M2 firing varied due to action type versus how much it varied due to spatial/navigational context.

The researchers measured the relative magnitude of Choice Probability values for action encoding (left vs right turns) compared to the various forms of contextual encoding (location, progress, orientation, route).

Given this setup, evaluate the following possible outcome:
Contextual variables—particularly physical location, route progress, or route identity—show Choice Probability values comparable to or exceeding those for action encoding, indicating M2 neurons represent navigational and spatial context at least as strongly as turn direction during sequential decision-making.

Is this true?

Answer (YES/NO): NO